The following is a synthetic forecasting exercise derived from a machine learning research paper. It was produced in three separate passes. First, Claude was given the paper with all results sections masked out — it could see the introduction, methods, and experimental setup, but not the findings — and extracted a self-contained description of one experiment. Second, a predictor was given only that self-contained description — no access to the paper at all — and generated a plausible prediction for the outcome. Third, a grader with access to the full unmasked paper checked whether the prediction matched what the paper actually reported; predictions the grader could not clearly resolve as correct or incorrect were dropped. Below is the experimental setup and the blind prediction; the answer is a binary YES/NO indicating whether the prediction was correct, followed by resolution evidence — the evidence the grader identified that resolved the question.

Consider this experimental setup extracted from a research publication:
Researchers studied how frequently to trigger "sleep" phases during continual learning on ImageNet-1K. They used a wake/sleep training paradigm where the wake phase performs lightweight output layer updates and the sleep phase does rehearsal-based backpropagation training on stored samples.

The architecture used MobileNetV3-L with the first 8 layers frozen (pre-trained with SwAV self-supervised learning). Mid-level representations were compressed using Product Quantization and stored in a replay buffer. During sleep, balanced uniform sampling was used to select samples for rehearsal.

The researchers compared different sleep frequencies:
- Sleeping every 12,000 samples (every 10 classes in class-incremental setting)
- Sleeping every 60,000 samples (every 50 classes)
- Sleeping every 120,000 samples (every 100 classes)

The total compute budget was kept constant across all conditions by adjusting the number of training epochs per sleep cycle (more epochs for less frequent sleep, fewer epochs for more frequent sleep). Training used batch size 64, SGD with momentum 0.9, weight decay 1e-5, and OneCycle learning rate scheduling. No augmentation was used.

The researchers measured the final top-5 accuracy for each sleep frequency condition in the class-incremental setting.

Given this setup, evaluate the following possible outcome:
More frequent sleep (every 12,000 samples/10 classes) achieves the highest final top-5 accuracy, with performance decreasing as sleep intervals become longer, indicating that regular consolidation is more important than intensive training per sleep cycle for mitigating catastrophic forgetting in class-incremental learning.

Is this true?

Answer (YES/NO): NO